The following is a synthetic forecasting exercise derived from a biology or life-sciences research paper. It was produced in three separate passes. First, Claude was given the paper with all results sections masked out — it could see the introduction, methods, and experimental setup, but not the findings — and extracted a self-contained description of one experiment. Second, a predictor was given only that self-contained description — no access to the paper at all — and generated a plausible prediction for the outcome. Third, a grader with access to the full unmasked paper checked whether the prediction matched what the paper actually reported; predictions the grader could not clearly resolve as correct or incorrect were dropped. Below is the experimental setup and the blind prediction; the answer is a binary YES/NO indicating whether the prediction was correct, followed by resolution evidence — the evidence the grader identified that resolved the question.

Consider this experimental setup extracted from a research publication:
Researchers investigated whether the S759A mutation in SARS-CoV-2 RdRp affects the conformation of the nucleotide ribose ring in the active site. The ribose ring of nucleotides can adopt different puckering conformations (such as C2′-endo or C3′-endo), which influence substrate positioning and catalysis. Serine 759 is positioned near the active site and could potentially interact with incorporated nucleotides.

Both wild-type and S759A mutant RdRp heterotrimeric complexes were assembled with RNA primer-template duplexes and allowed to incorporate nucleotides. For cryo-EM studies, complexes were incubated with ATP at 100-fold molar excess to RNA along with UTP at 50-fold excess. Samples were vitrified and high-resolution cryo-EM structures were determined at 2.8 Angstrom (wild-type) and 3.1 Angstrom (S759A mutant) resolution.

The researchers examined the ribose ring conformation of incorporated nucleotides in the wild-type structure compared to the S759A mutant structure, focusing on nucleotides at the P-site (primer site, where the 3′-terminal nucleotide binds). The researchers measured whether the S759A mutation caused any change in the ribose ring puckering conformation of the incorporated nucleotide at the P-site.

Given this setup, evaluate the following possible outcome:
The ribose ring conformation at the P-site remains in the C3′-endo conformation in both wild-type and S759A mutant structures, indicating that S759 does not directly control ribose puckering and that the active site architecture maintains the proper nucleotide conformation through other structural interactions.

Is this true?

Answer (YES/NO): NO